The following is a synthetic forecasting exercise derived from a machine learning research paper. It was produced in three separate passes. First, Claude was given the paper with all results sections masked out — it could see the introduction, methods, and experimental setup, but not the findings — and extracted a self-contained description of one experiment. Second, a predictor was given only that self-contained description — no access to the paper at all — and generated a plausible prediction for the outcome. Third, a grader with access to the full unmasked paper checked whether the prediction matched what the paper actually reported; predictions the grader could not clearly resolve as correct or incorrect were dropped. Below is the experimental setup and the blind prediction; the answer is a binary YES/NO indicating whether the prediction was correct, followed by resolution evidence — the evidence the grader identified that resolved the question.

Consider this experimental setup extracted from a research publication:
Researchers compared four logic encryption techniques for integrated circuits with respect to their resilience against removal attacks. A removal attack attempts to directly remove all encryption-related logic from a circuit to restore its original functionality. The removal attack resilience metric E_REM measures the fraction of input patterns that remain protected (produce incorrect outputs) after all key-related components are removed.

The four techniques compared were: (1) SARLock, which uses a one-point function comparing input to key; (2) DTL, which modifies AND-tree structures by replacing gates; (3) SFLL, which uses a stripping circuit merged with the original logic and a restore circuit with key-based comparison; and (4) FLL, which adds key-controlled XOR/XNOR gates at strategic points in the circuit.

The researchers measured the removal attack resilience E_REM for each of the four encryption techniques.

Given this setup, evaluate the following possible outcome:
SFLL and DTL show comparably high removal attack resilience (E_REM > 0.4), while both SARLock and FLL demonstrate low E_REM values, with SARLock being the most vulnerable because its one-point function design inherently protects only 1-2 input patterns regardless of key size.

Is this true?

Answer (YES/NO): NO